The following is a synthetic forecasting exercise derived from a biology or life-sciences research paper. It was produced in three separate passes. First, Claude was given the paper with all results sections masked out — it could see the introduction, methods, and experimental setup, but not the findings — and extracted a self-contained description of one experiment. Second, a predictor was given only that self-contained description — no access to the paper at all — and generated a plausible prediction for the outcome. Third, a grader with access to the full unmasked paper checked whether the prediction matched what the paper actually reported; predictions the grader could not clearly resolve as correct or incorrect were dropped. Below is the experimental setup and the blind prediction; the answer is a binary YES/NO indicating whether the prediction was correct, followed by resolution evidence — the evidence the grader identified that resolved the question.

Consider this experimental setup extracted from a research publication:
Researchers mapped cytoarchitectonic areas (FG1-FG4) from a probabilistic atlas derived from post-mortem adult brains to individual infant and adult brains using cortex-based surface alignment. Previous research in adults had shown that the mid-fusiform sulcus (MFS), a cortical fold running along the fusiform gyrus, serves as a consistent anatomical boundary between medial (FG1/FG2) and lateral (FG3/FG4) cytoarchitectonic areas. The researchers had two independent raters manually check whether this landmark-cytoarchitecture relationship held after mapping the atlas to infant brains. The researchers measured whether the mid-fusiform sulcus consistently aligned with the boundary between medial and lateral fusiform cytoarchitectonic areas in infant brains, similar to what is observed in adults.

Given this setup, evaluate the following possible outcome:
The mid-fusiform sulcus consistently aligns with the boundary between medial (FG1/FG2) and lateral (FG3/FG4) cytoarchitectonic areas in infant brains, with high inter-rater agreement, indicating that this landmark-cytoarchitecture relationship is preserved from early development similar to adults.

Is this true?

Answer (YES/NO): YES